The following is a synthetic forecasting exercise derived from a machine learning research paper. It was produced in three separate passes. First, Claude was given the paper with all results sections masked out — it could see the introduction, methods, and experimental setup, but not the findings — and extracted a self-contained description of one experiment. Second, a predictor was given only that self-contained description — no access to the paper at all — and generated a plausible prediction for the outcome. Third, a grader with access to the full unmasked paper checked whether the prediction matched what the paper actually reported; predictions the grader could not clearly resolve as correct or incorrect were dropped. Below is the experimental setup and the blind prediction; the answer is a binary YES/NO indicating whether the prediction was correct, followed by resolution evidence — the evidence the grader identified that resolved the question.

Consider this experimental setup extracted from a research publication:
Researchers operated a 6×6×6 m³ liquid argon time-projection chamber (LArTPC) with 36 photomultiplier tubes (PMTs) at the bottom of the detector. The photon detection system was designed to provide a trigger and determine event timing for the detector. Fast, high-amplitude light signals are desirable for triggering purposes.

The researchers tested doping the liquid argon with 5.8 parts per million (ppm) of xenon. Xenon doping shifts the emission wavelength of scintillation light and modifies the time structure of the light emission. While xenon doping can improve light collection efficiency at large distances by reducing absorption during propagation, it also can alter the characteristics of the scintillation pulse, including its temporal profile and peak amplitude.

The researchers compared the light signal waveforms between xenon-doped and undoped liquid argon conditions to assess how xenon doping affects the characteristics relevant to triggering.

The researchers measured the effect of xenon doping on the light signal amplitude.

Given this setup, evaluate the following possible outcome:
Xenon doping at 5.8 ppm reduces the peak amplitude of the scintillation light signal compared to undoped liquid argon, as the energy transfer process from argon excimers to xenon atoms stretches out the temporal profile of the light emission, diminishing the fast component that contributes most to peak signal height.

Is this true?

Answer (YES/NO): NO